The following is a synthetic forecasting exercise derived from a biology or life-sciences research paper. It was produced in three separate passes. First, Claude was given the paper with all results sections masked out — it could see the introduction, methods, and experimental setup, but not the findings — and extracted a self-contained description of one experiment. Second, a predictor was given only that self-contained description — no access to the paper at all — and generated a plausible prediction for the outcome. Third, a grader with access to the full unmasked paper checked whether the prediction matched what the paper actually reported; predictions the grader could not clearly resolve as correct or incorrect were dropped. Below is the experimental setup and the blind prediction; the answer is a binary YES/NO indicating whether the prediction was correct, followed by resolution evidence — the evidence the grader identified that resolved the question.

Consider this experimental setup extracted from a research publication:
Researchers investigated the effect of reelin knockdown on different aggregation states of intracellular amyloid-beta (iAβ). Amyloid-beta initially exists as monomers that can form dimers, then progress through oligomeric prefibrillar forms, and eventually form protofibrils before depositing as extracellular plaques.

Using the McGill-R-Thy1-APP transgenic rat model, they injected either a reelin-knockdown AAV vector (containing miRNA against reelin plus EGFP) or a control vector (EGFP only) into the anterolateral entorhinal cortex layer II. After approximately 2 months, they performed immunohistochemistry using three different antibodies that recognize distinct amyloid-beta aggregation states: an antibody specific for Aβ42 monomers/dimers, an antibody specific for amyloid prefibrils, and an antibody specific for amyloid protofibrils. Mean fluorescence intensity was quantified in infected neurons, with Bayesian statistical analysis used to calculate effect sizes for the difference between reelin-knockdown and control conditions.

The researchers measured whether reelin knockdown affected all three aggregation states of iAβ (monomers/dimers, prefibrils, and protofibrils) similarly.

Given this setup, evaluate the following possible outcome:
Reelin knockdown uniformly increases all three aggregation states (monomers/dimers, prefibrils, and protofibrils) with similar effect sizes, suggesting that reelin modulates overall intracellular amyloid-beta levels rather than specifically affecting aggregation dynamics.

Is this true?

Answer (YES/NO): NO